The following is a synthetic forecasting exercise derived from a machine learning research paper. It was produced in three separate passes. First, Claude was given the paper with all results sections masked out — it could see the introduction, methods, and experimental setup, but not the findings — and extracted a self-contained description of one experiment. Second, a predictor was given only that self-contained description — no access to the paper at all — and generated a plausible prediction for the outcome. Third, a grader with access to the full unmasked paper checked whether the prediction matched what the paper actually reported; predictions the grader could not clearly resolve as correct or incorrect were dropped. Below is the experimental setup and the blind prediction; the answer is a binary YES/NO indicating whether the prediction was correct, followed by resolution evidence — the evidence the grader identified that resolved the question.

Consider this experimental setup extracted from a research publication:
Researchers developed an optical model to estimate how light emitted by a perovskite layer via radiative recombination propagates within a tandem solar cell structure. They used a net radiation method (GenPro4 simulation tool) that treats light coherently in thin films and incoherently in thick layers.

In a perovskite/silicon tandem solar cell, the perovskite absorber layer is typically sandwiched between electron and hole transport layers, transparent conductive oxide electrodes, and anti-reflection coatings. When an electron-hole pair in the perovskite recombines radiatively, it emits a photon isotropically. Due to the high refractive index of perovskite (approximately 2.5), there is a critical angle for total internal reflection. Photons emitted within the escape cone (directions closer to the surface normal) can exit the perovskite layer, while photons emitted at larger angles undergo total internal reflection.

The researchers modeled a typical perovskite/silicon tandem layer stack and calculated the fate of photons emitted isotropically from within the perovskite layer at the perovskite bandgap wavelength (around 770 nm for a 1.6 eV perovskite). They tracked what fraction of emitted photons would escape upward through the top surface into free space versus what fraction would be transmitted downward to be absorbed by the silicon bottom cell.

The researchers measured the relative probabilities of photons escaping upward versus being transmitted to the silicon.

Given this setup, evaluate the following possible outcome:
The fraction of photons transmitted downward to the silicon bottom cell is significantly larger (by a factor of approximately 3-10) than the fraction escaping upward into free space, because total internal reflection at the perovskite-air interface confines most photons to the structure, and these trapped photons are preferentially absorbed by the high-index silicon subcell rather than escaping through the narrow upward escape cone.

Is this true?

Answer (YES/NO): NO